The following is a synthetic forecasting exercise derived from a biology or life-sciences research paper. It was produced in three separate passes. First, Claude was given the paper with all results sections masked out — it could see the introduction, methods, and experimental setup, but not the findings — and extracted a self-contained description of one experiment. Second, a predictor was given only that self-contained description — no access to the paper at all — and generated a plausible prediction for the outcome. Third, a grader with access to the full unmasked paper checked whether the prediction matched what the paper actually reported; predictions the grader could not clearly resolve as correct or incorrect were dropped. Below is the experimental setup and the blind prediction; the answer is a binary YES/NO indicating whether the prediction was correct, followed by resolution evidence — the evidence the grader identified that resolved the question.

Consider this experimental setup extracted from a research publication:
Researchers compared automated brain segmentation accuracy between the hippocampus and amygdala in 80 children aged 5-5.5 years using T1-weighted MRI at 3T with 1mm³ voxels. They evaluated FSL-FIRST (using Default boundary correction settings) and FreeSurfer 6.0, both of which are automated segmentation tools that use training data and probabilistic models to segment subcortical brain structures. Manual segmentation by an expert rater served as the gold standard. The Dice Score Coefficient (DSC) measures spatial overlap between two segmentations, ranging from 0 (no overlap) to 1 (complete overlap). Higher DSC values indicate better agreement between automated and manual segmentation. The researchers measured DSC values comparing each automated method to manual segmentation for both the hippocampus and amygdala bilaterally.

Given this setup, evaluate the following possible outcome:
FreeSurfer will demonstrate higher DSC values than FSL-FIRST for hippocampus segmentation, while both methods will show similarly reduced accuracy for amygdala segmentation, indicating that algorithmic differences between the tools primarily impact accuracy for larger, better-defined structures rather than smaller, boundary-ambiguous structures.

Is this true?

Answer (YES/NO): NO